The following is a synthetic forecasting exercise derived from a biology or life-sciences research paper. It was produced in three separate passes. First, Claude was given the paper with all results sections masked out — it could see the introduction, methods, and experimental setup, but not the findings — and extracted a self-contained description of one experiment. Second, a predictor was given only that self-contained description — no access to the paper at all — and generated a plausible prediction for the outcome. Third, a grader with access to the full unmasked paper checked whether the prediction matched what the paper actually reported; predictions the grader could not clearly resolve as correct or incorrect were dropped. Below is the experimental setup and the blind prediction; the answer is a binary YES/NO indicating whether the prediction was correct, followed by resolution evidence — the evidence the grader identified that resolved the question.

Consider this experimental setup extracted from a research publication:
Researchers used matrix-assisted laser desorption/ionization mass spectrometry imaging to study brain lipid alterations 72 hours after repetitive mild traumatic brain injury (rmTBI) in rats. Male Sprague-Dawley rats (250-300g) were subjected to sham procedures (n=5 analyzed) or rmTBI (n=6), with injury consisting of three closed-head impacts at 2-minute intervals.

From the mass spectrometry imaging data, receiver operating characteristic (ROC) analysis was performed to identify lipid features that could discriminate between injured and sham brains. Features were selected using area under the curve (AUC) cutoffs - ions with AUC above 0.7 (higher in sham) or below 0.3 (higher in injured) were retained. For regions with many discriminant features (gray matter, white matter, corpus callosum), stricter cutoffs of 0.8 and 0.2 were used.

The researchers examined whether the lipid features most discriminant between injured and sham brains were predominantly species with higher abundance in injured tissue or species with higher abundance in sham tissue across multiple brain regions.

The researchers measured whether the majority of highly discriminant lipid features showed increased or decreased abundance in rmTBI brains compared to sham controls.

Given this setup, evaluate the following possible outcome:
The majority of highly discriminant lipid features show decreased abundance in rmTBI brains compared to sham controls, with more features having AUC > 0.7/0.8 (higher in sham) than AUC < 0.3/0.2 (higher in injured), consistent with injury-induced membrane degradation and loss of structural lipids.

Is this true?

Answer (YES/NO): NO